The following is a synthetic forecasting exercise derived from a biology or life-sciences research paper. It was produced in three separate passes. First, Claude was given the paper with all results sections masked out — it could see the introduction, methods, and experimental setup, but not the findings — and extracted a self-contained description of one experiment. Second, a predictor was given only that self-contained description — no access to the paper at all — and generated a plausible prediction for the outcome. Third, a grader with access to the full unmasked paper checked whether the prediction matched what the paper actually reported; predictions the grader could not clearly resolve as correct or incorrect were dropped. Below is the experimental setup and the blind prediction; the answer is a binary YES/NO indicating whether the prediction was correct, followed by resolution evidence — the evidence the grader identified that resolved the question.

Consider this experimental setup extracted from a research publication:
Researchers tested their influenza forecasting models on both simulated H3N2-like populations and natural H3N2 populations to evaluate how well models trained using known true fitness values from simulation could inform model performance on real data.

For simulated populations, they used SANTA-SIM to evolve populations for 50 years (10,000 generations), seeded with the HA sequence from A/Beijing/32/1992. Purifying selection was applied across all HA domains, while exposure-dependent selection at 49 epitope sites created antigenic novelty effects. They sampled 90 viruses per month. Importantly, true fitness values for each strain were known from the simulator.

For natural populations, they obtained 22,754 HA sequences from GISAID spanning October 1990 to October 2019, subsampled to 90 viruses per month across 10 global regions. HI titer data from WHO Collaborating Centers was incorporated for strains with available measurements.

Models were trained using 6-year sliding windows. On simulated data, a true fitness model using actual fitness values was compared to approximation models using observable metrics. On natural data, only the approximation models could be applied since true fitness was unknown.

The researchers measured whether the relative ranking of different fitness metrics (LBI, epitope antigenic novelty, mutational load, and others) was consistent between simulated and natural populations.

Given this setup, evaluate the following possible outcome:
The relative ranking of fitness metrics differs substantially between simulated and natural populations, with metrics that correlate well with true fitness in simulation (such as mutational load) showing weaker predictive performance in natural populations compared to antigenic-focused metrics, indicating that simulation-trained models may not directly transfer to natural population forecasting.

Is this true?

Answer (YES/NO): NO